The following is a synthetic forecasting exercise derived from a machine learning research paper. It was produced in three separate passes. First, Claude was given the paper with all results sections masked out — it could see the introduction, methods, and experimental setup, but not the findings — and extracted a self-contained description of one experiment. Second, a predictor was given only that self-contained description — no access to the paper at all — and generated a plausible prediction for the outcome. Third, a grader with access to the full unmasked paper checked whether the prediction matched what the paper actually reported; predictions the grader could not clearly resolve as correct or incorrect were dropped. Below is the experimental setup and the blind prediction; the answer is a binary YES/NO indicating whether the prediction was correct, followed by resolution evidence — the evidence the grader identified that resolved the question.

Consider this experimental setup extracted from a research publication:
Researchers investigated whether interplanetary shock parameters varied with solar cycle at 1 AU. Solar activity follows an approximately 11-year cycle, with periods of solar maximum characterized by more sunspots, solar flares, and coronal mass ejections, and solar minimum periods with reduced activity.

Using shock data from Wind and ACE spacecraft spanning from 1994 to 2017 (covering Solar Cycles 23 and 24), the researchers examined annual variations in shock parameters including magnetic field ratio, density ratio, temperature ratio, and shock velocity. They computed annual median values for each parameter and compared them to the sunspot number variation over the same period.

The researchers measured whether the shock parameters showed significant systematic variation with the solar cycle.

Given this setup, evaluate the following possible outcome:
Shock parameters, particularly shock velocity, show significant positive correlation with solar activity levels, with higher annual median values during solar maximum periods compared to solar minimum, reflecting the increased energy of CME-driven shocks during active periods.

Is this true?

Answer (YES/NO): NO